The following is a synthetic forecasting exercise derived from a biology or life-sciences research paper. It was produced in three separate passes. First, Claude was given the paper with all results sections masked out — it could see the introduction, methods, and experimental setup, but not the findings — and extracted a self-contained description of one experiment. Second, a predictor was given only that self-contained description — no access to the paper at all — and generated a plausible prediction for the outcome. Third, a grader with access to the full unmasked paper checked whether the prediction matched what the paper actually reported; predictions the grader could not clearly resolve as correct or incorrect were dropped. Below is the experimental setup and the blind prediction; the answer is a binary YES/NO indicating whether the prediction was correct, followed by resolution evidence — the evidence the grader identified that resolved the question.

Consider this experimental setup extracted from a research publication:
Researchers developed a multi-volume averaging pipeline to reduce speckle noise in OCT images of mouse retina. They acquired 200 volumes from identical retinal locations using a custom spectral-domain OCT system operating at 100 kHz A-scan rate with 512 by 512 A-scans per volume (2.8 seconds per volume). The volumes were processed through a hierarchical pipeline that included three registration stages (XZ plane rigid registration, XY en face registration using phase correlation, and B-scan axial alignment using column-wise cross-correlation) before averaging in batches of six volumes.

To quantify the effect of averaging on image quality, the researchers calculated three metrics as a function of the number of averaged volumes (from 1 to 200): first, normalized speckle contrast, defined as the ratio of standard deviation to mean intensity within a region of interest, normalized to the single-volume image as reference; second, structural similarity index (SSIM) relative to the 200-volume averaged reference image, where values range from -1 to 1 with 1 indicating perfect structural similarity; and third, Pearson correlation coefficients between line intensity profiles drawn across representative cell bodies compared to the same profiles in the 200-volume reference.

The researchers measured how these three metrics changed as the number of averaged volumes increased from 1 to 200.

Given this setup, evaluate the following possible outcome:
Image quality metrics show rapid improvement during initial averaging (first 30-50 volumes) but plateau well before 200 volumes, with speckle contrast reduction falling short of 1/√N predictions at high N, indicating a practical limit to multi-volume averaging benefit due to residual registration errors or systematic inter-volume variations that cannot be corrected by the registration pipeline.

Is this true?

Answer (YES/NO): YES